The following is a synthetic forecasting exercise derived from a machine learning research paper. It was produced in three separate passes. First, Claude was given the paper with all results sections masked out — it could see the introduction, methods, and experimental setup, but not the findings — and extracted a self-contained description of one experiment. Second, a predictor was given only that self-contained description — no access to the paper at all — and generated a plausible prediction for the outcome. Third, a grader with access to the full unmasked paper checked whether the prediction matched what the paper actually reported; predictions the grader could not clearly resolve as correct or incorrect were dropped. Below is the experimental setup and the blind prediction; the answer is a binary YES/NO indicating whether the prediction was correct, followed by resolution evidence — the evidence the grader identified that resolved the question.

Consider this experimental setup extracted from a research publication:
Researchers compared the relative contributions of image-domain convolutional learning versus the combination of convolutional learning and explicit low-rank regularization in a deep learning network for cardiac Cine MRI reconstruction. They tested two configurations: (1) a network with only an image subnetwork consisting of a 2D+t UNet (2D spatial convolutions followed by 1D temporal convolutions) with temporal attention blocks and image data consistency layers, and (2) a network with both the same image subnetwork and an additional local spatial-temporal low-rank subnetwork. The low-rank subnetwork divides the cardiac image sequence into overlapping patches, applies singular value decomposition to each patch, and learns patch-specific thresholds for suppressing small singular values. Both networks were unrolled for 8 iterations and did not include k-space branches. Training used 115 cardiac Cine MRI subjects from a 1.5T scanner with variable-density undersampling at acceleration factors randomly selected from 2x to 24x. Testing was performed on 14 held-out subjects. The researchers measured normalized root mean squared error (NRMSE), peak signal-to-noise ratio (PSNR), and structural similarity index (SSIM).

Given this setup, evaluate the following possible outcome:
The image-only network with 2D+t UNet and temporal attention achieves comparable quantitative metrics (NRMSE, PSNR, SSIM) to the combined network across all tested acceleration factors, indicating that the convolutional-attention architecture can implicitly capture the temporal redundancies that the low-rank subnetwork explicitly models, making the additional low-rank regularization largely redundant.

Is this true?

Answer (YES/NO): YES